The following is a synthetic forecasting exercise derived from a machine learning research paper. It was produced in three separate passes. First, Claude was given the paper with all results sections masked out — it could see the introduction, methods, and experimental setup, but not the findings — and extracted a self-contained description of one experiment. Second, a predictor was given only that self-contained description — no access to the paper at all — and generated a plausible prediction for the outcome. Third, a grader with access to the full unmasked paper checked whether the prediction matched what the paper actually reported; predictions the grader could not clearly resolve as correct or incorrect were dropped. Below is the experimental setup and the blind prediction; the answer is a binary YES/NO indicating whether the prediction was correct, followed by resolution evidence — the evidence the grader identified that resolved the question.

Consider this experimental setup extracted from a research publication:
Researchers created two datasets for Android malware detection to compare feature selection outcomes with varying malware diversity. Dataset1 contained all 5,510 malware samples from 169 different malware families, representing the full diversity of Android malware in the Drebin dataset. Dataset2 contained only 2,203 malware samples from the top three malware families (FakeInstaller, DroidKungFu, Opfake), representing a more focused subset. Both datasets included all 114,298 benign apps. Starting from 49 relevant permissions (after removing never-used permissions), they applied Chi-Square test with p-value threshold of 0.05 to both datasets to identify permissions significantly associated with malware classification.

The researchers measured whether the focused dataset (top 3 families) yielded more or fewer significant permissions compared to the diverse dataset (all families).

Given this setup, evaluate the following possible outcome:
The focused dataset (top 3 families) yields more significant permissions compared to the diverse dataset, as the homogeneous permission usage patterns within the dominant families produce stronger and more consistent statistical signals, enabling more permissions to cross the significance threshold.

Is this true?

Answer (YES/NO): NO